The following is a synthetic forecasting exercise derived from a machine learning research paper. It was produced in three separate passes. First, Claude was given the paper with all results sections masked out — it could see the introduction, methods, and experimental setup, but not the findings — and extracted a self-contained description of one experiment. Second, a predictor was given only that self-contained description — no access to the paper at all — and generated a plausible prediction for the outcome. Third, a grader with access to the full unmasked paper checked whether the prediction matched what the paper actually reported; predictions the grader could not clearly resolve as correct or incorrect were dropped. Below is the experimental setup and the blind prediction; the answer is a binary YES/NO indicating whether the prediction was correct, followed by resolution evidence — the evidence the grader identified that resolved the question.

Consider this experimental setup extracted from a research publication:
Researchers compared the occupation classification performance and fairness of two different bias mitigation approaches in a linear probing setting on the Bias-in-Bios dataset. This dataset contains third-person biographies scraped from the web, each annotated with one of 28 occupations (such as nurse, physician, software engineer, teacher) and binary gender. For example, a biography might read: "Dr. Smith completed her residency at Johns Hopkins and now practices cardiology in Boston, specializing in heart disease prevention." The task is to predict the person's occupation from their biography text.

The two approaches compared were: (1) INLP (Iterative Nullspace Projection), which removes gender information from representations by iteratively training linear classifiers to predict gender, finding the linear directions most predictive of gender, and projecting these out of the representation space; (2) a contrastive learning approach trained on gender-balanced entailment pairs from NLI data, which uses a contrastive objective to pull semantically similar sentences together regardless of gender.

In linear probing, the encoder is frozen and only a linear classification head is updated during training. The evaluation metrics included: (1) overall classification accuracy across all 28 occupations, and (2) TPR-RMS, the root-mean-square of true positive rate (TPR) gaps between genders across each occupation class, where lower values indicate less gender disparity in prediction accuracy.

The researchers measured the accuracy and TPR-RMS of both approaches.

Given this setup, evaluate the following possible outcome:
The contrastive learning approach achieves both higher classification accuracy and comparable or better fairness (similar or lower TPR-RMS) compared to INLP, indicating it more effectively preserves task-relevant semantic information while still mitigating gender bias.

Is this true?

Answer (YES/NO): NO